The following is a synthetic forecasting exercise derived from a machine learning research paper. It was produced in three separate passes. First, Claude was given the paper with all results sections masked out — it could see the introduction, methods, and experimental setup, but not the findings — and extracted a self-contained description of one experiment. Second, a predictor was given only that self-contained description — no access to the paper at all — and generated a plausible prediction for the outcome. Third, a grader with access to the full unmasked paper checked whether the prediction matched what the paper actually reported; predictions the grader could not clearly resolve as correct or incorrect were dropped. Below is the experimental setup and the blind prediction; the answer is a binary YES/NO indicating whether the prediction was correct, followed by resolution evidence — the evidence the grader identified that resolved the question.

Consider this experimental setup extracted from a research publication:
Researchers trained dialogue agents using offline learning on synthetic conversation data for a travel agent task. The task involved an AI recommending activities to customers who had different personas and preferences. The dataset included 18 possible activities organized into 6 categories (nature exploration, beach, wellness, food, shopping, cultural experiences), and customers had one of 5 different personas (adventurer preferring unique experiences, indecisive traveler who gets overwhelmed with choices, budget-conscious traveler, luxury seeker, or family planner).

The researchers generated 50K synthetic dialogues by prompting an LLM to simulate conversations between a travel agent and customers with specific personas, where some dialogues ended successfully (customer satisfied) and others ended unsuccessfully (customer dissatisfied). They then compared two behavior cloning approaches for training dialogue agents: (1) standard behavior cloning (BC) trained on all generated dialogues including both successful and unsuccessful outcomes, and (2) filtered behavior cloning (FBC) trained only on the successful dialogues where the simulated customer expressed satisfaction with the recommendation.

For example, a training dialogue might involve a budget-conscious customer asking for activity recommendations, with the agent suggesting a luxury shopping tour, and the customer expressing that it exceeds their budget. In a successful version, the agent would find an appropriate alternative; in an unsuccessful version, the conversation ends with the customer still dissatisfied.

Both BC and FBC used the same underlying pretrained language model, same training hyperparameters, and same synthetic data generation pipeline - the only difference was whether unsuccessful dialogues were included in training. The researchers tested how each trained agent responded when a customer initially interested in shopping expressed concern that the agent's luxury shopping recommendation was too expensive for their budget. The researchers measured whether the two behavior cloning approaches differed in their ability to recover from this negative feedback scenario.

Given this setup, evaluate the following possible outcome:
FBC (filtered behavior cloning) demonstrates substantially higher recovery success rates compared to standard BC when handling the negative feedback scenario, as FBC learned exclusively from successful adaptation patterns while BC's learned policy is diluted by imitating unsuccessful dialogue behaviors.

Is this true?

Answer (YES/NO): NO